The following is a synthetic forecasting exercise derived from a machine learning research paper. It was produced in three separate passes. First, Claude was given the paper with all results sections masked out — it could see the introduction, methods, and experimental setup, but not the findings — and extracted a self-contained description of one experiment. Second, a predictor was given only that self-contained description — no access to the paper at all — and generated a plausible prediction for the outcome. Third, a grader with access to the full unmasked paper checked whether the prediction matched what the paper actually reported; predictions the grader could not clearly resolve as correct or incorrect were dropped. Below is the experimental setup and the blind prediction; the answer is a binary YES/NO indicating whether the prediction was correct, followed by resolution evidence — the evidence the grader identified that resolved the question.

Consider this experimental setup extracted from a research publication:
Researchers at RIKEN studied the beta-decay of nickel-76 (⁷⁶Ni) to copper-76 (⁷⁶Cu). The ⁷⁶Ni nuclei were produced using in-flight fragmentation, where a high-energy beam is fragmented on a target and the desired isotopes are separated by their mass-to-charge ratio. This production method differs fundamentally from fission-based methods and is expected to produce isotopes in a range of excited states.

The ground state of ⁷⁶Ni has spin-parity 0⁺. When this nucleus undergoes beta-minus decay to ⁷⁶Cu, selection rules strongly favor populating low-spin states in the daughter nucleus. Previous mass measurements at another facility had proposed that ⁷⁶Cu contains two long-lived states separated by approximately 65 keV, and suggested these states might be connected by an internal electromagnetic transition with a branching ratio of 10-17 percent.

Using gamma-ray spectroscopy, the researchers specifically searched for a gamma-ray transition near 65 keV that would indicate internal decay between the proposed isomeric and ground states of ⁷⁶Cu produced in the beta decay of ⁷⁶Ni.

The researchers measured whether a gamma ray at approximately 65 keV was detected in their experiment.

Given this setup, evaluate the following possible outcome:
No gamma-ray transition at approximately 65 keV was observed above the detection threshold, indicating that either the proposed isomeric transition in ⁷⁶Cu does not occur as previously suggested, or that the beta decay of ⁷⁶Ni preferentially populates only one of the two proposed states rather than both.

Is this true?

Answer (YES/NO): YES